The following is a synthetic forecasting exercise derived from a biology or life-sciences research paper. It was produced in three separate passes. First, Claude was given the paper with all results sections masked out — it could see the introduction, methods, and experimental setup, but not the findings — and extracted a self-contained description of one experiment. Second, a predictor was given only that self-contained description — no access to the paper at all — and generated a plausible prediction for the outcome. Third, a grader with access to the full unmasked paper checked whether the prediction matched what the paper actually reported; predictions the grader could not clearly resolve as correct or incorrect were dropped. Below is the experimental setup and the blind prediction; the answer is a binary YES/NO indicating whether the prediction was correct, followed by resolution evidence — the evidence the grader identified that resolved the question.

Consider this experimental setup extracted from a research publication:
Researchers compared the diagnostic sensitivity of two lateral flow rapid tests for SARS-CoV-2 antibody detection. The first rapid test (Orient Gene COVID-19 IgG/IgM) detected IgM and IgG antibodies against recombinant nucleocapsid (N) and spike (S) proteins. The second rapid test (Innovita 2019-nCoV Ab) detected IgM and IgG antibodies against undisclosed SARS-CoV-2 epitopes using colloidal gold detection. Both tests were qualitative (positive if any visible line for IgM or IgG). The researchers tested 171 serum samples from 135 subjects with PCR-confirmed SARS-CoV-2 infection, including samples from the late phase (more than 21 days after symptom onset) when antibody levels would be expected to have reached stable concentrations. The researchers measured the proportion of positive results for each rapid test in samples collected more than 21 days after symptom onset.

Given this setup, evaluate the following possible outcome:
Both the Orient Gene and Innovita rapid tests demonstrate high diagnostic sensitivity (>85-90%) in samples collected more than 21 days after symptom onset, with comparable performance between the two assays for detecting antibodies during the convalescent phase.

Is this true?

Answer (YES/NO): NO